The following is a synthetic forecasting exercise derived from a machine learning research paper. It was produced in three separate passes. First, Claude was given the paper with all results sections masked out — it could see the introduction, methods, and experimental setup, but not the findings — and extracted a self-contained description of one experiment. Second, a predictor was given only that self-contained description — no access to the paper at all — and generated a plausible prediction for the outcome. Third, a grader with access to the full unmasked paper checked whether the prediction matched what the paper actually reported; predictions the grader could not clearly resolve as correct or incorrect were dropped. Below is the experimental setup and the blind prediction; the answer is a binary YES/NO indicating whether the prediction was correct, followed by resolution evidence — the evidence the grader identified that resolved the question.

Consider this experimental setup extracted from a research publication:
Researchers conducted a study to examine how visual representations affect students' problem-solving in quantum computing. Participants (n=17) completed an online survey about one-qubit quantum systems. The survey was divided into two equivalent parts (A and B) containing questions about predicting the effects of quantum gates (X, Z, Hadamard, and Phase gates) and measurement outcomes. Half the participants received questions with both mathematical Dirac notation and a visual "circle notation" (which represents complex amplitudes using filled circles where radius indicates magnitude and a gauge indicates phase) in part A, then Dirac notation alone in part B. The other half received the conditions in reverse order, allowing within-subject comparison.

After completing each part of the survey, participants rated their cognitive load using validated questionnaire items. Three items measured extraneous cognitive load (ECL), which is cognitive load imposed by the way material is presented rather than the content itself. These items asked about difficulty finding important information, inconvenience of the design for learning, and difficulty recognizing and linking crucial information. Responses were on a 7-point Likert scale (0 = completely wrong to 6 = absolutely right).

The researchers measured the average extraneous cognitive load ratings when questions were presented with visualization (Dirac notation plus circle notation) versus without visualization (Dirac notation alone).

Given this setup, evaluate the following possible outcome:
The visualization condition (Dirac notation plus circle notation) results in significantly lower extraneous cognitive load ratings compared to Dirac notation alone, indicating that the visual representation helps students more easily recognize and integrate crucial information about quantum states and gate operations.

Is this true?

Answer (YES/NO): NO